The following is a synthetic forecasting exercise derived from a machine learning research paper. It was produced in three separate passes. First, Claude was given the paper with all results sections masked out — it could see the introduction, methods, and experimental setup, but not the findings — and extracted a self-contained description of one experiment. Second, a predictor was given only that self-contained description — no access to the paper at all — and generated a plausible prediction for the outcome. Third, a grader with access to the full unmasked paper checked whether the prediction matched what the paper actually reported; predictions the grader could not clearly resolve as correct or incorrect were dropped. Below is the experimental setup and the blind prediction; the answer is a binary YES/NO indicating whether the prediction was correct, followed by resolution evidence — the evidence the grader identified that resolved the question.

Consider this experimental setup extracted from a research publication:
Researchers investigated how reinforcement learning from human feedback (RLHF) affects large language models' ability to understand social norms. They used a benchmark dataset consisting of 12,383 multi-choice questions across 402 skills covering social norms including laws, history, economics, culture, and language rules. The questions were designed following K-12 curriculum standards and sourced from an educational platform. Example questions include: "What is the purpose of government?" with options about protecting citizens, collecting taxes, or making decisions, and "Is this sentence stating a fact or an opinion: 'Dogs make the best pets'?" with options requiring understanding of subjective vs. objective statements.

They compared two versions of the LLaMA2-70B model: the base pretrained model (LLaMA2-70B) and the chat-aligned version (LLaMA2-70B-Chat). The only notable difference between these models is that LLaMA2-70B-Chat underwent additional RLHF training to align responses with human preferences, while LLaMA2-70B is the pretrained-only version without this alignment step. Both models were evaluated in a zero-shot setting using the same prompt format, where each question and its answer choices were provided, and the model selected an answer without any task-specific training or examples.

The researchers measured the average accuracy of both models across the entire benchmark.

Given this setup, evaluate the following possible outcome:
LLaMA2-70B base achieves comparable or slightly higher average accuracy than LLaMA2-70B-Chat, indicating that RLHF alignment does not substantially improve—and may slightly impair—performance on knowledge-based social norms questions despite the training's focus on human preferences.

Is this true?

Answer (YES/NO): NO